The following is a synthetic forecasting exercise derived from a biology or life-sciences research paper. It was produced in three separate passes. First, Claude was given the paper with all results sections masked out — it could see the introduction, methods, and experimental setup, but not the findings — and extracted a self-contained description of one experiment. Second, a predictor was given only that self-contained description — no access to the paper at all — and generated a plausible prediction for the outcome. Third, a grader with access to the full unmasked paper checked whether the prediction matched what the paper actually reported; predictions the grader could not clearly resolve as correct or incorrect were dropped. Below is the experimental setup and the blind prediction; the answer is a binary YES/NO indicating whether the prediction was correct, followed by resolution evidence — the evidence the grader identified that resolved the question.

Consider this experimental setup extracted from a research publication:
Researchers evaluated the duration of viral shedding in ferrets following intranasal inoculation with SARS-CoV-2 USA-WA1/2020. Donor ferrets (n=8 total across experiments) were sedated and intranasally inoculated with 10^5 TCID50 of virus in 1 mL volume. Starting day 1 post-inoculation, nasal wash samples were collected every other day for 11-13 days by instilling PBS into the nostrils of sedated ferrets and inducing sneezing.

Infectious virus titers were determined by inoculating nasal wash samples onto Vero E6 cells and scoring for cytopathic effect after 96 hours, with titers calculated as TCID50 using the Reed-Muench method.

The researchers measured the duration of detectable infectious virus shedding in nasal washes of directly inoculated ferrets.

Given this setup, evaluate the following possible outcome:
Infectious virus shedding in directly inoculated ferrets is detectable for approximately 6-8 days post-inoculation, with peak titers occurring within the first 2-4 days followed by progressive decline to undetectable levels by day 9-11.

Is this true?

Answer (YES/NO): NO